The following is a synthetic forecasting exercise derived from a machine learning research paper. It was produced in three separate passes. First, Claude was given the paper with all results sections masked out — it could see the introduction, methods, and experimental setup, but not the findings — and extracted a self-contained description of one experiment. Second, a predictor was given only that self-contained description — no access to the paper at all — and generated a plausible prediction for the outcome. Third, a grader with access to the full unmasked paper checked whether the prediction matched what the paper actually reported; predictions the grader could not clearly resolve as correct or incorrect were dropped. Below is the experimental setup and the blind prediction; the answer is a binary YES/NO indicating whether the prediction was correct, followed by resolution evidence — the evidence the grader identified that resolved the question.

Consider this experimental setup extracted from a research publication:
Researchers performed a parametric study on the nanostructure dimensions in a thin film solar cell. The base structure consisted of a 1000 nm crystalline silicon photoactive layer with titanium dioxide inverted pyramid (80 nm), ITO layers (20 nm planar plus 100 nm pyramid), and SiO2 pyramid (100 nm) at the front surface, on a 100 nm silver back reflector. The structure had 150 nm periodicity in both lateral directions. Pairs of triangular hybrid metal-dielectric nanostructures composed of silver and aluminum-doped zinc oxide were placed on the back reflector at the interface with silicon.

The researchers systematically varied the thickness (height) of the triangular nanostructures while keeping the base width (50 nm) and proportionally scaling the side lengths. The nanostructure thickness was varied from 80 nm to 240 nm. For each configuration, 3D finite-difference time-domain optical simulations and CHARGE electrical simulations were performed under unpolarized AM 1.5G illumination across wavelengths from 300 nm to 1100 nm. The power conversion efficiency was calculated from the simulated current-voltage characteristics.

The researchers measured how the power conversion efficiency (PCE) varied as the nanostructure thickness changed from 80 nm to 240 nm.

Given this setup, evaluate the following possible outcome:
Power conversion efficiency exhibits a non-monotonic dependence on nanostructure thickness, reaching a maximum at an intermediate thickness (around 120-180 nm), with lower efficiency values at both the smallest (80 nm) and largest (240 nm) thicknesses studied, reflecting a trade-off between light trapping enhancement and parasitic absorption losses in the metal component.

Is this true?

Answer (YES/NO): YES